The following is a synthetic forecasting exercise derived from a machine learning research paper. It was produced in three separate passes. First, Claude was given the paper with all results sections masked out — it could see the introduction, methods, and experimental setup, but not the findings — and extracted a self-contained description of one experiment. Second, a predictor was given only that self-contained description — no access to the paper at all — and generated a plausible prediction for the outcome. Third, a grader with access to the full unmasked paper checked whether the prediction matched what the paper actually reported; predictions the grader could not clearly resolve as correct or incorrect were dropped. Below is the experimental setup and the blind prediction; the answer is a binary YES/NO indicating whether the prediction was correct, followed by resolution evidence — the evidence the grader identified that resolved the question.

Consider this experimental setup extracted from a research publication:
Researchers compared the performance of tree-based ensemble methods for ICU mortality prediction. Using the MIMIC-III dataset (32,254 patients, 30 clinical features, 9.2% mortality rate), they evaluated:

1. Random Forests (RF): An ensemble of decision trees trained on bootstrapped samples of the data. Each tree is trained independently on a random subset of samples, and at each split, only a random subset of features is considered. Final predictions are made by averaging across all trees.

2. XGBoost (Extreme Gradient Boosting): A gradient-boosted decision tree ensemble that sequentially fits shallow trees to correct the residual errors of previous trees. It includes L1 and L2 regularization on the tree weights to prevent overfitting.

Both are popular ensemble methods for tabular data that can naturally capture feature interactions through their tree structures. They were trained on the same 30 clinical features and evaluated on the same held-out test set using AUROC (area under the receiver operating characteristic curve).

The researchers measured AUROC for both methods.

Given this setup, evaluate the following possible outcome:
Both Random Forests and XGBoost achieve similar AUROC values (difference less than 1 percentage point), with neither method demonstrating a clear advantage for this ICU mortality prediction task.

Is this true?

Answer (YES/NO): NO